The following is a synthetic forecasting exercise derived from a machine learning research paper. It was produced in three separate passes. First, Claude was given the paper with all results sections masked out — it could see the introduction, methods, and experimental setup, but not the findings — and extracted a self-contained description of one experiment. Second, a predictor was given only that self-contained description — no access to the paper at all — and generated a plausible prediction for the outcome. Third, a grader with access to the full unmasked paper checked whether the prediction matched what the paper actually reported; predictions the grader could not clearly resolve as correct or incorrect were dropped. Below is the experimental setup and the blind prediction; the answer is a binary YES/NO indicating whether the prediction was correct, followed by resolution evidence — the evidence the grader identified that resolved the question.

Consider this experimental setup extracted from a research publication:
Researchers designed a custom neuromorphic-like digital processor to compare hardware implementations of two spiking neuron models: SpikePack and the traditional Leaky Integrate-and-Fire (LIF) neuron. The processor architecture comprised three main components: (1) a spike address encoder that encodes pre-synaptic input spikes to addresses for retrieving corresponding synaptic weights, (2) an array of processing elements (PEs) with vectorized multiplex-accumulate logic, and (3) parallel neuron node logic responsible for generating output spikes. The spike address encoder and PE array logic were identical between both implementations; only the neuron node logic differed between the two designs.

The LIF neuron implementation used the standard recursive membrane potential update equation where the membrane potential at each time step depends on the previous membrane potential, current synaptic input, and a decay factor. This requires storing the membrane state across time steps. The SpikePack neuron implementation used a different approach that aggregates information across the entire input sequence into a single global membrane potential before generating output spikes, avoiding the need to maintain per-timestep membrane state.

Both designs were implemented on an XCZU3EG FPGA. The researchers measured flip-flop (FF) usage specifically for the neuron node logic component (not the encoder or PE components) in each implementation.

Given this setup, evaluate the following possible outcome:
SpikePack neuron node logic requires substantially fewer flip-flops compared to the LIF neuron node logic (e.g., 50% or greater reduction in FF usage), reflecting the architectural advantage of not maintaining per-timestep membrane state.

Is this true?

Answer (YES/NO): YES